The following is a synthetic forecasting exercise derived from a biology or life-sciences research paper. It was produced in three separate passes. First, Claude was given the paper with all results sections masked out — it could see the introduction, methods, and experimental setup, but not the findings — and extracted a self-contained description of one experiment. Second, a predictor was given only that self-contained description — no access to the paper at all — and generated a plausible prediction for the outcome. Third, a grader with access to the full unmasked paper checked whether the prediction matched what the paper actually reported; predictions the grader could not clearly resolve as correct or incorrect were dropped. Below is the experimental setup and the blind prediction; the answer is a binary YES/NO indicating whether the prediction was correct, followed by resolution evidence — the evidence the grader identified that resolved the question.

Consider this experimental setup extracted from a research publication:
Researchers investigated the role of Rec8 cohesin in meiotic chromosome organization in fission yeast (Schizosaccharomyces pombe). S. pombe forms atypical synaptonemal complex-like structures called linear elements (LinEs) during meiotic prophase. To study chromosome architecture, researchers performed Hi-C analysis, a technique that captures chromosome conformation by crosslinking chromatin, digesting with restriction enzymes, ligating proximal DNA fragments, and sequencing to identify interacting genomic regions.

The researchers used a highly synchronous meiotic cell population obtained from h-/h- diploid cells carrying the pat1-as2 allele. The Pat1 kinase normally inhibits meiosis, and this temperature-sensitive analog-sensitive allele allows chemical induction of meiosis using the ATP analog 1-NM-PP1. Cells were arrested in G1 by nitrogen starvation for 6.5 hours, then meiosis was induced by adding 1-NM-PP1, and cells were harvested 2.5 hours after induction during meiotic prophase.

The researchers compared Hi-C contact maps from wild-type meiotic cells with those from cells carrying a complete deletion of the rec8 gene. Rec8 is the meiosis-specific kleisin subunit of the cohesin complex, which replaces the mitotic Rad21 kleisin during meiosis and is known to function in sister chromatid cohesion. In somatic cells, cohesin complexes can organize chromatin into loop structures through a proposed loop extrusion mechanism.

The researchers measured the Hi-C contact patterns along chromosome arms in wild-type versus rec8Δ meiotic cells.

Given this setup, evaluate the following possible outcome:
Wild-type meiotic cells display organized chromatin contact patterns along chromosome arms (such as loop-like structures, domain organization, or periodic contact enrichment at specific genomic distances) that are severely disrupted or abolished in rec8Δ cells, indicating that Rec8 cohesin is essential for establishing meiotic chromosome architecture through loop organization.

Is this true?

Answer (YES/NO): YES